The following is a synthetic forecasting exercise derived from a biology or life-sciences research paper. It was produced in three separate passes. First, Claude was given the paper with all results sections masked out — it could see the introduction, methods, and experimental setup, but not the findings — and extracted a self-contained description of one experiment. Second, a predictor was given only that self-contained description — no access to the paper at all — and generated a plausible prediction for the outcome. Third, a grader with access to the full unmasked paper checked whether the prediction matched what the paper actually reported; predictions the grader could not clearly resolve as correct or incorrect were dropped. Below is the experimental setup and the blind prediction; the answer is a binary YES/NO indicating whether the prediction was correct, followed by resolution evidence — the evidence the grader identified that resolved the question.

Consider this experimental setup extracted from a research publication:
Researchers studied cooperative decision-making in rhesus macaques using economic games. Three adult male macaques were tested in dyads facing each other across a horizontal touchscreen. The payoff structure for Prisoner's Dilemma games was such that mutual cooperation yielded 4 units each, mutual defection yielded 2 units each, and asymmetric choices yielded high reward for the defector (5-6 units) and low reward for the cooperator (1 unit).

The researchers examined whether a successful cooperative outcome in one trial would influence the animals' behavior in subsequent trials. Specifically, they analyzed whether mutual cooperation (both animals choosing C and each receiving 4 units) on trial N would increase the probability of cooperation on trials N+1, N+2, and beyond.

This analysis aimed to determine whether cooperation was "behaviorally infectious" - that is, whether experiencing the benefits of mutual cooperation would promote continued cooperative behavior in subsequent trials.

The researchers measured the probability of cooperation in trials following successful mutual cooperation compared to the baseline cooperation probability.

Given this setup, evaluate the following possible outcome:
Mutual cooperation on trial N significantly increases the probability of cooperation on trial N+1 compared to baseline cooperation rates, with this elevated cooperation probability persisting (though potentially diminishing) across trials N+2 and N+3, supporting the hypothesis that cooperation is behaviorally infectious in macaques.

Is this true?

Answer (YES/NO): YES